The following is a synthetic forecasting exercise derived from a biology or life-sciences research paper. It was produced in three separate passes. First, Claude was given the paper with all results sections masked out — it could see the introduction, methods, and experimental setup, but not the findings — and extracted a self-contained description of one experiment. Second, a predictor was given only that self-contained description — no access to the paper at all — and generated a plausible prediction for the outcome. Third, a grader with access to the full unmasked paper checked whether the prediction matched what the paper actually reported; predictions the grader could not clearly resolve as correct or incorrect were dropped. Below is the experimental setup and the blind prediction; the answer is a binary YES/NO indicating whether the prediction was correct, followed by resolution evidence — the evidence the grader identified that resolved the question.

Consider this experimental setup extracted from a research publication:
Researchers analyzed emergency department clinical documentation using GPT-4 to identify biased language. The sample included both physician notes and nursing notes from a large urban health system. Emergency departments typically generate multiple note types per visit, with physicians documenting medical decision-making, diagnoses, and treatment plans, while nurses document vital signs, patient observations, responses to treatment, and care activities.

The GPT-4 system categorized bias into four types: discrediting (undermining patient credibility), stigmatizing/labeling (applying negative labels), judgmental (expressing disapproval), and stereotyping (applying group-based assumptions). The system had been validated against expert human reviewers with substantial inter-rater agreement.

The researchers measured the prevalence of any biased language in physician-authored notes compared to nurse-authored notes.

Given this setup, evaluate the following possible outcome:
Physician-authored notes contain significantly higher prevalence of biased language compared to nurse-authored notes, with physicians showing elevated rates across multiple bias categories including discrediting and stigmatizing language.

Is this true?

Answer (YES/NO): NO